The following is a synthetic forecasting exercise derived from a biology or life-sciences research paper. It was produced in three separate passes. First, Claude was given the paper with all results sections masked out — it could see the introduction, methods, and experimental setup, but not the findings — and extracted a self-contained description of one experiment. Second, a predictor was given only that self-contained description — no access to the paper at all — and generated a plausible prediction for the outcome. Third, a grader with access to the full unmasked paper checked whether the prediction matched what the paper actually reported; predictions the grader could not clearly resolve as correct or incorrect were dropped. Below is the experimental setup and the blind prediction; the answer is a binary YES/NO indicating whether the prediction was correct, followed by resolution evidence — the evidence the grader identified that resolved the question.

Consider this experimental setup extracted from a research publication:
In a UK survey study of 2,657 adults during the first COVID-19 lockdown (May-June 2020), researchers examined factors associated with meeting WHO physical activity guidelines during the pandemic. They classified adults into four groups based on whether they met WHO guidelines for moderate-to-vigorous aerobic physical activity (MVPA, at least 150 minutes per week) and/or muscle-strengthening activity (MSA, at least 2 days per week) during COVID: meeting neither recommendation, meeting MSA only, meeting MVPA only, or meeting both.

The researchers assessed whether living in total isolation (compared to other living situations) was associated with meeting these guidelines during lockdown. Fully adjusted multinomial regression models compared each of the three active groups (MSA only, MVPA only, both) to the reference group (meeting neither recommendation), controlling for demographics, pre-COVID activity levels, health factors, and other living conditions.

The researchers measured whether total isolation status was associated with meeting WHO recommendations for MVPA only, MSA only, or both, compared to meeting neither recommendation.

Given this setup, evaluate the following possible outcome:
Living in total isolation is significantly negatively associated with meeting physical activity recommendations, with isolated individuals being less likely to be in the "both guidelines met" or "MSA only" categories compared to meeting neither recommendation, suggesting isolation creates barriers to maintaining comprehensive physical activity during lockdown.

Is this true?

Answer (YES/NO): NO